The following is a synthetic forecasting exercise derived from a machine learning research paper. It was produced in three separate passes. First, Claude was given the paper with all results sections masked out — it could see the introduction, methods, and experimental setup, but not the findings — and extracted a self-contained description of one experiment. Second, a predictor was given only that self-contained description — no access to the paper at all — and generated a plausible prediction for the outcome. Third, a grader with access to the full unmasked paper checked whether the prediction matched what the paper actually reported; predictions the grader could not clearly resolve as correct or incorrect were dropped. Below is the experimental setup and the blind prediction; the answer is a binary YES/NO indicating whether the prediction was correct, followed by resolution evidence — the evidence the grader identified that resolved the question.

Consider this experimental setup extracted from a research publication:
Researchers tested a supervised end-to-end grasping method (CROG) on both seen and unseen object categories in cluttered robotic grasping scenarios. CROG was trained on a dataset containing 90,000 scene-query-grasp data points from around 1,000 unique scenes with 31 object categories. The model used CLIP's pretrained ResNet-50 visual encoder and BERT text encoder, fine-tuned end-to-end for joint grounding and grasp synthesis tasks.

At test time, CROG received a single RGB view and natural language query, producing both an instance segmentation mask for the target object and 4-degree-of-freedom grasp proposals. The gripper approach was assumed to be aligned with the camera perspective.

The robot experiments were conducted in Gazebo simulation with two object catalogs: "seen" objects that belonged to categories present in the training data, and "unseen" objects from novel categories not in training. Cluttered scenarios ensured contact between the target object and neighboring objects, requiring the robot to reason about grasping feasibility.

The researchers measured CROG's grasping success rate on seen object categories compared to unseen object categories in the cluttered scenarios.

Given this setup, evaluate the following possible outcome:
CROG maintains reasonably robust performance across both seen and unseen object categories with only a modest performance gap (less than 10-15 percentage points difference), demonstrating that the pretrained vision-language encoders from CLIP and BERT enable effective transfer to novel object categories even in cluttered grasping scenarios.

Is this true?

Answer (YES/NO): NO